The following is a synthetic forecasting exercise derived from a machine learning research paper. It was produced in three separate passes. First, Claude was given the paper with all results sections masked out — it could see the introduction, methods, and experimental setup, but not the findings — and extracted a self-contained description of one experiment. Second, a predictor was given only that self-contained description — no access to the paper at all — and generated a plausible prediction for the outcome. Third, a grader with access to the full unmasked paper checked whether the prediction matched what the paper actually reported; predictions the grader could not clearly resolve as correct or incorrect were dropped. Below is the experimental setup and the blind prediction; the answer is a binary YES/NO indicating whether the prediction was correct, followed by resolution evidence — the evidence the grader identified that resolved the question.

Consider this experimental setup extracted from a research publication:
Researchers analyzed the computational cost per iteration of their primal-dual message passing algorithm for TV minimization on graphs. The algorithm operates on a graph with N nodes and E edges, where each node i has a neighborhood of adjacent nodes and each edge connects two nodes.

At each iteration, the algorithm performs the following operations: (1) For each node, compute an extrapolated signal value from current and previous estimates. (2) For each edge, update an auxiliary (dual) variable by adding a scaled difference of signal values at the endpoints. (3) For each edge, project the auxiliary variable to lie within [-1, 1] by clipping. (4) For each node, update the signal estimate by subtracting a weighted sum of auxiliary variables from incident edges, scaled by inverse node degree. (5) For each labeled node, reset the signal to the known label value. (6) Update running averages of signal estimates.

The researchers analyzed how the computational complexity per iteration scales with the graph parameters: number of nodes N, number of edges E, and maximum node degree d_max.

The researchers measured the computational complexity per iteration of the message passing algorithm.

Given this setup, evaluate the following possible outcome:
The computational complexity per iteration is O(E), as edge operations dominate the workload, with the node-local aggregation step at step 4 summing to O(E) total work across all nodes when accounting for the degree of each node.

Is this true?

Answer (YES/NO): YES